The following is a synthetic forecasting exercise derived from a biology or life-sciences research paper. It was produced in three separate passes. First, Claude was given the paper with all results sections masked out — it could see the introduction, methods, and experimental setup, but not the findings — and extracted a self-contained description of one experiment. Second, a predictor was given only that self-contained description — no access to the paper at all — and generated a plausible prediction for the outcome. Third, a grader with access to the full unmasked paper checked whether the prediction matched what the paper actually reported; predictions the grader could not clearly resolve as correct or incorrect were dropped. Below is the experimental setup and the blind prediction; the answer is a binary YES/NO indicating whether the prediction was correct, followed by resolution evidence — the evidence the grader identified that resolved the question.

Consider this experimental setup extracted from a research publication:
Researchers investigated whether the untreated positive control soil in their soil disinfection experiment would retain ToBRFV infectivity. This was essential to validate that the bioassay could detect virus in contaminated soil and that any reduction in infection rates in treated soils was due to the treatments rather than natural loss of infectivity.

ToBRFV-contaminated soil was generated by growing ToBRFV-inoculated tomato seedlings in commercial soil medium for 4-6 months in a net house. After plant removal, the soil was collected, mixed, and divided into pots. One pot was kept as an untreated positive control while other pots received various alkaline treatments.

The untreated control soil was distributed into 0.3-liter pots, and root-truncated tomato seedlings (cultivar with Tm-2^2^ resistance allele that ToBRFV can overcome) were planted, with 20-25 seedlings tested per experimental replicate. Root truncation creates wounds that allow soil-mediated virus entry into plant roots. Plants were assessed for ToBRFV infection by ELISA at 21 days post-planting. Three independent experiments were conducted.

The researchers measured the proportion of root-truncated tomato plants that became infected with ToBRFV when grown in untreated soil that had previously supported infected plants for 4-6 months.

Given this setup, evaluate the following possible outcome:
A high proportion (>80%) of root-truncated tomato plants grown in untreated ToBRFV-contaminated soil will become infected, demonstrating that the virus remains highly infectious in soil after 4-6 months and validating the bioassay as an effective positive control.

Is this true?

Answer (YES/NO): NO